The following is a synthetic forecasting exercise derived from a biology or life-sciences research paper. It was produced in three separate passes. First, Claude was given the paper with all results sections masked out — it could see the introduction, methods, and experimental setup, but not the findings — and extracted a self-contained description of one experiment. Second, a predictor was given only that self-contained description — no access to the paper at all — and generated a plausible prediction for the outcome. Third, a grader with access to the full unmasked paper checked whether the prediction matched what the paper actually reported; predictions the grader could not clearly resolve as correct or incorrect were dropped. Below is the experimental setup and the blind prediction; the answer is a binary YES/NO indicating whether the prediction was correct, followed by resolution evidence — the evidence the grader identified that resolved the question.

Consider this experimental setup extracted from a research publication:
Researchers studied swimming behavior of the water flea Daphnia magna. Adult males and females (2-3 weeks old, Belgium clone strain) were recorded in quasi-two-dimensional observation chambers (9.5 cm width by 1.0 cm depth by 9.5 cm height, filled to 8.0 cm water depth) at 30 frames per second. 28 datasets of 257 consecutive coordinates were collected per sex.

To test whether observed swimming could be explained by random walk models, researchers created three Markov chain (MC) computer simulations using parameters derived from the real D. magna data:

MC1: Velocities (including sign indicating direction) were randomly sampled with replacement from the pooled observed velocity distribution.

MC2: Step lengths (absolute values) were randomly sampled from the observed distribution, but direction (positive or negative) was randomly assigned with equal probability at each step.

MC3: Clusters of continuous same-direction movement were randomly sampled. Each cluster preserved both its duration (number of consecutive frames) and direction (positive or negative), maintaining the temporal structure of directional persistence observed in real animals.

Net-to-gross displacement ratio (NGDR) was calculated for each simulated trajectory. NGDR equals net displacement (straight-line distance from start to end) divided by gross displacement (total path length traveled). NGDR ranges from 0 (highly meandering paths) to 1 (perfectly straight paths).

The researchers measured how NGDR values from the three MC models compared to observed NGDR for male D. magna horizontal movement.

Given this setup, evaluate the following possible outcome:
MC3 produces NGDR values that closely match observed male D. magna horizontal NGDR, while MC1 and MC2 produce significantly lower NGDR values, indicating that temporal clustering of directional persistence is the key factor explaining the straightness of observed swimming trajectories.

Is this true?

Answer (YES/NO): NO